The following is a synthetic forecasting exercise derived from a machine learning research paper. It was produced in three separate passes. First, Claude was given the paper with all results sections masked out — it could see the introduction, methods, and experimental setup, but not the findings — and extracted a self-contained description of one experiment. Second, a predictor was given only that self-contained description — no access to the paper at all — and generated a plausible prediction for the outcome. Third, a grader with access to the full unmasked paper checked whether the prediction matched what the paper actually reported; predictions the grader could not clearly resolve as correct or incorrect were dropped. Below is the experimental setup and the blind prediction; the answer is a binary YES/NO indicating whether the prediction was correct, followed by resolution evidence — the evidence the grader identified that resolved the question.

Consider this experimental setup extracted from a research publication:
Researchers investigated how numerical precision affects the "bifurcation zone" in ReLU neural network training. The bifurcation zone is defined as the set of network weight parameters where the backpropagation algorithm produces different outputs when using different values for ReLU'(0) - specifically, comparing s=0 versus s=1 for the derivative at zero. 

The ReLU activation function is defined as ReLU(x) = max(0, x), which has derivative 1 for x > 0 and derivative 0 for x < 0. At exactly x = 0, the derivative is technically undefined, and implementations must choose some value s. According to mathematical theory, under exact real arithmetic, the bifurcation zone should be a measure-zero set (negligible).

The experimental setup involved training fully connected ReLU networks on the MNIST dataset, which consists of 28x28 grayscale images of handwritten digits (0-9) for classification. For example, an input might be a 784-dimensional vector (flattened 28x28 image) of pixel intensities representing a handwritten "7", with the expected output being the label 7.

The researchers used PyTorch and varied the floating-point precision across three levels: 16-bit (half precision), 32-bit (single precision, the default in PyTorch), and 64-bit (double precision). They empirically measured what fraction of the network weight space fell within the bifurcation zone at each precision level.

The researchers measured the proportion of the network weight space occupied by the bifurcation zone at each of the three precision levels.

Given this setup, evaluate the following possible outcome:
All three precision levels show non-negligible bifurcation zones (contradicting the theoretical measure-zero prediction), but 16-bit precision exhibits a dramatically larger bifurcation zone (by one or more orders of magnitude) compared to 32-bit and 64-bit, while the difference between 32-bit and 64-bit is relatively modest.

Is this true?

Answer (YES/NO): NO